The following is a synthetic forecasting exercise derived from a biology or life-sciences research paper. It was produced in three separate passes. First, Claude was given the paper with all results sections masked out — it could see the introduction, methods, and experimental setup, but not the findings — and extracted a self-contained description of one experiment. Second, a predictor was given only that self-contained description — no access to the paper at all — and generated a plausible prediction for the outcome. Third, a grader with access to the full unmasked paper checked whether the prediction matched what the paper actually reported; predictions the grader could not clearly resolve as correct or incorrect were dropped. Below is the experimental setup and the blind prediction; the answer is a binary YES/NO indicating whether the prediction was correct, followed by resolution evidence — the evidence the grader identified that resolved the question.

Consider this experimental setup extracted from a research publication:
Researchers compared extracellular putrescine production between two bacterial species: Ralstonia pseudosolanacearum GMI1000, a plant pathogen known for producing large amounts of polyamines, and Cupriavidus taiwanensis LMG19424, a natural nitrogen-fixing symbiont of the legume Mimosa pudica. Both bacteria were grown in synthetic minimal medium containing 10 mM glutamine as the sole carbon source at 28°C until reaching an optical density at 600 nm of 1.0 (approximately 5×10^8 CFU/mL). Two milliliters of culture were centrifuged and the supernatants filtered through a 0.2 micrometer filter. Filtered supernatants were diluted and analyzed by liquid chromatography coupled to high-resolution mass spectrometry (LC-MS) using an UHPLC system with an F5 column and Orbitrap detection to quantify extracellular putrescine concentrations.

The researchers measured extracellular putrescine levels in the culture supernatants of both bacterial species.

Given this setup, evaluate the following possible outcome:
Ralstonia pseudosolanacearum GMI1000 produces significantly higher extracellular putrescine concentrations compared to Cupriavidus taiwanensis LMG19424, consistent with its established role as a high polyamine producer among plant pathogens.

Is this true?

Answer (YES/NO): YES